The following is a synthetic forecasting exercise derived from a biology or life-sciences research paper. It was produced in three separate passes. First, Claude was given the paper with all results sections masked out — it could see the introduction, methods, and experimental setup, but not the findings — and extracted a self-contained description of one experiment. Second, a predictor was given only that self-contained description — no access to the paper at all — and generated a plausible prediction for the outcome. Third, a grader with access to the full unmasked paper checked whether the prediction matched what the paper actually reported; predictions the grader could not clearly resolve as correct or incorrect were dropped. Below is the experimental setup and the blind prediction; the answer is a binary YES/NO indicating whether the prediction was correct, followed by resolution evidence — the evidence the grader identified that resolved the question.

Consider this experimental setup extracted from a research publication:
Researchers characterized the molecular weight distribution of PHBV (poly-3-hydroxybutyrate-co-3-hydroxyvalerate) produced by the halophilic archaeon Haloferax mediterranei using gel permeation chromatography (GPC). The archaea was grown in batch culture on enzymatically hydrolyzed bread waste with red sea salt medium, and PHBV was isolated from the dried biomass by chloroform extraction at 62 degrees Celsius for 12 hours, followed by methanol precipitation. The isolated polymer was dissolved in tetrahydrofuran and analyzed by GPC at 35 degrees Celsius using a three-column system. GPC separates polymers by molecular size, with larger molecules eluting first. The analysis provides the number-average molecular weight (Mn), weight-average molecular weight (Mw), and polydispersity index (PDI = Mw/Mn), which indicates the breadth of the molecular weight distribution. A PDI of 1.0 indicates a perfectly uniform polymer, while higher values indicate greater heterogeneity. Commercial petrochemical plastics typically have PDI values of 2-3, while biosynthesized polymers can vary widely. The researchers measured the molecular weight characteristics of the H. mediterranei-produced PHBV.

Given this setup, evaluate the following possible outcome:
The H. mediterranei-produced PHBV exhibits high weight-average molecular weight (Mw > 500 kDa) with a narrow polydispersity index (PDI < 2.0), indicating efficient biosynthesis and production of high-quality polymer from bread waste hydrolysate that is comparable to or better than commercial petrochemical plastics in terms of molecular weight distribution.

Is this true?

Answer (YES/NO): YES